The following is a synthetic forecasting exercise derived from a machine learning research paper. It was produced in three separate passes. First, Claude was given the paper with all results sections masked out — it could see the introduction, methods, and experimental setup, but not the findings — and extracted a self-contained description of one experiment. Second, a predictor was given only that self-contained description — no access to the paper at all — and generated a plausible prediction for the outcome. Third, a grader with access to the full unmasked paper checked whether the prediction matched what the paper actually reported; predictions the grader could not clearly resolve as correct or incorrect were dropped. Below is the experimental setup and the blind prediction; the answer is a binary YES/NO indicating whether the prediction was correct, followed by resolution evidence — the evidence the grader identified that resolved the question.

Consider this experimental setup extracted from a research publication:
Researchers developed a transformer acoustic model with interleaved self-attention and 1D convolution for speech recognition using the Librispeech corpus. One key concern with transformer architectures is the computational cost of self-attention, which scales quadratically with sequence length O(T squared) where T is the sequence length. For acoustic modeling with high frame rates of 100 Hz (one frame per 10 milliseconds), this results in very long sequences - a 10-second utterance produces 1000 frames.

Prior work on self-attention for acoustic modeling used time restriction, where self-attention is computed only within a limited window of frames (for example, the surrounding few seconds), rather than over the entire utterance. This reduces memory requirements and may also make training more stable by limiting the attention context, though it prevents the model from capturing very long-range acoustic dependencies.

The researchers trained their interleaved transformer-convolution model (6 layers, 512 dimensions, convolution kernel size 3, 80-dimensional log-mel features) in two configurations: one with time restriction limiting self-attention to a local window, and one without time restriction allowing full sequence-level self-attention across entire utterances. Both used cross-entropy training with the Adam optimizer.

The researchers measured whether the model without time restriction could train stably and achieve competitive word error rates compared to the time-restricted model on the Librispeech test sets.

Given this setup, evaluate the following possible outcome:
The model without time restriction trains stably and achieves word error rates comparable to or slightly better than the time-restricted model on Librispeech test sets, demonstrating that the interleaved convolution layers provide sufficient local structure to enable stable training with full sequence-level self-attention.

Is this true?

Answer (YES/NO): YES